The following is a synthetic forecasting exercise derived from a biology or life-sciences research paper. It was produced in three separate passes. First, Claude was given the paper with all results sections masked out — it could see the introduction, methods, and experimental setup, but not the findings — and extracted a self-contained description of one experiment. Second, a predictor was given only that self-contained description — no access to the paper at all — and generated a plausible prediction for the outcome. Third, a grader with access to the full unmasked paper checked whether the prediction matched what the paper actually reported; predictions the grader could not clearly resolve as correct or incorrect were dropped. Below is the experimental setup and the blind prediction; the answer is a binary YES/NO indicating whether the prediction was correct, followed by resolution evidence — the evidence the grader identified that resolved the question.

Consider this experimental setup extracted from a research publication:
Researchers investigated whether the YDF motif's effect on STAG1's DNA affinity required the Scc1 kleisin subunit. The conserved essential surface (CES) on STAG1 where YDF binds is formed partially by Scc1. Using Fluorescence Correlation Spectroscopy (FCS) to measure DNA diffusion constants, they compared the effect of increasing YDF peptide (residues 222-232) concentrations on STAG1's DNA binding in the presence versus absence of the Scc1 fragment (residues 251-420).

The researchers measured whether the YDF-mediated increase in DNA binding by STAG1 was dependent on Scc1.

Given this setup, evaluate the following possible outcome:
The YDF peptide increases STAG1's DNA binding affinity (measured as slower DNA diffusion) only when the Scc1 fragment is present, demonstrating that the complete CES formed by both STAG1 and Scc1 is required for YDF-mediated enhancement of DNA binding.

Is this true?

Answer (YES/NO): NO